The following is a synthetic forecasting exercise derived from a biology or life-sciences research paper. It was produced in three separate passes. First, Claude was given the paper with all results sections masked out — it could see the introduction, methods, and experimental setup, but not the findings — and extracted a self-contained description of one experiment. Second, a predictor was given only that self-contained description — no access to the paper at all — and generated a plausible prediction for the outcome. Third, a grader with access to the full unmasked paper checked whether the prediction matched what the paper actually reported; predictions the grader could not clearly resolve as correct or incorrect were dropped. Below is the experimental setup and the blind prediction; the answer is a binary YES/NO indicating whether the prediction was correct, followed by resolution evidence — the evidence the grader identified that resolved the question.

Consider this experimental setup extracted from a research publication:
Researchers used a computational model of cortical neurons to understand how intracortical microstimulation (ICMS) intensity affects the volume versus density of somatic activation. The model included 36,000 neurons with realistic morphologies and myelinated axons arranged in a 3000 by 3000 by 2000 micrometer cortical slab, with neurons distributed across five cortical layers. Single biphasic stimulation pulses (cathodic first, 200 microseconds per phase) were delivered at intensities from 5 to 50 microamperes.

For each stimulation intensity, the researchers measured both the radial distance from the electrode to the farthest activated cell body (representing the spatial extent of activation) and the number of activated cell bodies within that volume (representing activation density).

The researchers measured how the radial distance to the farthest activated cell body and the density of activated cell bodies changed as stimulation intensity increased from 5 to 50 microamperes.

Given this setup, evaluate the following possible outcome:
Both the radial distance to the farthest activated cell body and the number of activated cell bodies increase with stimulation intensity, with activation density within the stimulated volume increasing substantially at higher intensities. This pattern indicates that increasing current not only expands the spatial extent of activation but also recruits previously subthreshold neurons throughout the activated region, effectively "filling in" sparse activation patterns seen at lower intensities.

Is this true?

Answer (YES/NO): NO